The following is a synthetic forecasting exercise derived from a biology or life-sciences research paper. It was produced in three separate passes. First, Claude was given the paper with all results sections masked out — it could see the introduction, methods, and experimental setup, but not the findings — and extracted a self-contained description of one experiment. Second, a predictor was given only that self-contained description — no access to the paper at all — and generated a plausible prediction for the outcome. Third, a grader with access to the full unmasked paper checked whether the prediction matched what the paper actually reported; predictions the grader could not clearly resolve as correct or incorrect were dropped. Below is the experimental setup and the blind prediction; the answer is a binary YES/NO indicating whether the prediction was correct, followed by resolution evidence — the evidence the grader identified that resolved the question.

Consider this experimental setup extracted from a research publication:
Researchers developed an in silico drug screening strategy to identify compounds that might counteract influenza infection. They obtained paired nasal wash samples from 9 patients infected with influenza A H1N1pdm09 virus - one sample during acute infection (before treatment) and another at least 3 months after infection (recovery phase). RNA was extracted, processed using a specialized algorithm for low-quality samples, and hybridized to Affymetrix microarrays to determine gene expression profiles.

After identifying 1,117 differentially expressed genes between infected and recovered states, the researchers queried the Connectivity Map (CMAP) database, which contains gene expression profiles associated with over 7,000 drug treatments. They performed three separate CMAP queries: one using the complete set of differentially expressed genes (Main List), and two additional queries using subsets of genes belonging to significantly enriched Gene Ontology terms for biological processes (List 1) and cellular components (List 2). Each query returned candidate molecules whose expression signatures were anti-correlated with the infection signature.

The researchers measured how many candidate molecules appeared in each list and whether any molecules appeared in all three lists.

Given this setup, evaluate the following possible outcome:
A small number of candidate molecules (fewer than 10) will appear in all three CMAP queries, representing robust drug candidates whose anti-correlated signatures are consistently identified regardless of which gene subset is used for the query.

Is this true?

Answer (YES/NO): YES